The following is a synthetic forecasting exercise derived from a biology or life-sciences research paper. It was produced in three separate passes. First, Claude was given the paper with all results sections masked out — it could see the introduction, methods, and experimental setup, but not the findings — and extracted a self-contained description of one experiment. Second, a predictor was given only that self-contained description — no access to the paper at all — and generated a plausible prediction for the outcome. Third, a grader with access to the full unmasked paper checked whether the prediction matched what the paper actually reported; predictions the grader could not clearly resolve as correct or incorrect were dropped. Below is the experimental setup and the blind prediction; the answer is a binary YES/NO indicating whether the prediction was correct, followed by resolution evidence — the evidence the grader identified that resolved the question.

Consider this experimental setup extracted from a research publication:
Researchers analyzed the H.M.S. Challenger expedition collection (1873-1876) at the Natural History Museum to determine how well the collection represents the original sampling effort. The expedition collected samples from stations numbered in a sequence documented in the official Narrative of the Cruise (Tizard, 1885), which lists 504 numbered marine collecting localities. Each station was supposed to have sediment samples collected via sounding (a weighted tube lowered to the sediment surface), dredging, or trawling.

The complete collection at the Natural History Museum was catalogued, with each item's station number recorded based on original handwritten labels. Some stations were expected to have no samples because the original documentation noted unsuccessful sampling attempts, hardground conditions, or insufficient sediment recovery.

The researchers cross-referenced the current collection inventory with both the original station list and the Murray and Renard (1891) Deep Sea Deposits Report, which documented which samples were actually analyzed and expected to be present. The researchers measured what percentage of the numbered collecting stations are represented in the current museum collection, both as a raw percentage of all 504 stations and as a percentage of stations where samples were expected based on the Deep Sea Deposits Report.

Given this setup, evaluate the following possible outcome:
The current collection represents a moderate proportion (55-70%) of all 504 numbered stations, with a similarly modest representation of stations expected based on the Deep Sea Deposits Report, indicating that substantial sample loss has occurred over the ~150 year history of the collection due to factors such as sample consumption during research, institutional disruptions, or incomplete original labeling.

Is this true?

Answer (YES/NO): NO